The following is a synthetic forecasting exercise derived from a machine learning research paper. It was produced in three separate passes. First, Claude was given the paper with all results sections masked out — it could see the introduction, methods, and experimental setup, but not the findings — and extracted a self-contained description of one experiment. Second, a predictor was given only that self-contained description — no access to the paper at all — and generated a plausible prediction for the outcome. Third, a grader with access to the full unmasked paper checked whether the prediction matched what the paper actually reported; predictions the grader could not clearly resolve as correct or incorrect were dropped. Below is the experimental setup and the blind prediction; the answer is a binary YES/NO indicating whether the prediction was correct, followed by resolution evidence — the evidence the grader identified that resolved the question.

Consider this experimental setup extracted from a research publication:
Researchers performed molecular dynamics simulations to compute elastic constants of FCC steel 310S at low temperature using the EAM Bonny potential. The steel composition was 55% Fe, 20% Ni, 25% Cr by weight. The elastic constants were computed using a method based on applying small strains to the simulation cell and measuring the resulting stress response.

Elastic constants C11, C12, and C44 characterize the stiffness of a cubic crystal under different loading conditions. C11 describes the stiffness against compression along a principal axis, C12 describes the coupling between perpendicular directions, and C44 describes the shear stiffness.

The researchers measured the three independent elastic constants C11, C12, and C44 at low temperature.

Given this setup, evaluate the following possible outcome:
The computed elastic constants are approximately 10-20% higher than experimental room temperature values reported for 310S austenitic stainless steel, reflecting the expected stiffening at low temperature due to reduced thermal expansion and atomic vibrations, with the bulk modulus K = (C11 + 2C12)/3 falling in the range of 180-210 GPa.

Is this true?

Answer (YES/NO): NO